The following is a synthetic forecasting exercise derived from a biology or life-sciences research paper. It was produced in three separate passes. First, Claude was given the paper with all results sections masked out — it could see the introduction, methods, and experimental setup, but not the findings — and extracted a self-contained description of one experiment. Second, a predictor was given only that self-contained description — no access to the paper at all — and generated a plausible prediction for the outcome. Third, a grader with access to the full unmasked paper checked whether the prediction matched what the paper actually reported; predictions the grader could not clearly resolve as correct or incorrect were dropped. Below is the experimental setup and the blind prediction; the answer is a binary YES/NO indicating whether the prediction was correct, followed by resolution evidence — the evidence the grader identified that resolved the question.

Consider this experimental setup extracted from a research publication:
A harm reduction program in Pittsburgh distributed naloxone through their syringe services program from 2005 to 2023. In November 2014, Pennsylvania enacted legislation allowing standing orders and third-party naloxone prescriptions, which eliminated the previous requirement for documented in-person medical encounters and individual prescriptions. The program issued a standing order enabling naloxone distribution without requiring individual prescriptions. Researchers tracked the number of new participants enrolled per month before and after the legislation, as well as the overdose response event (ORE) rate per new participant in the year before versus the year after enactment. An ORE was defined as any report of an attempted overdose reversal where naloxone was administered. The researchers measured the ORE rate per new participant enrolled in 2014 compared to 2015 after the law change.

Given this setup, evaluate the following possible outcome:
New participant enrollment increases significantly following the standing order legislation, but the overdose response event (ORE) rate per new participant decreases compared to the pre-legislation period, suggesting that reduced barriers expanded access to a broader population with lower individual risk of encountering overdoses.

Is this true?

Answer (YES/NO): YES